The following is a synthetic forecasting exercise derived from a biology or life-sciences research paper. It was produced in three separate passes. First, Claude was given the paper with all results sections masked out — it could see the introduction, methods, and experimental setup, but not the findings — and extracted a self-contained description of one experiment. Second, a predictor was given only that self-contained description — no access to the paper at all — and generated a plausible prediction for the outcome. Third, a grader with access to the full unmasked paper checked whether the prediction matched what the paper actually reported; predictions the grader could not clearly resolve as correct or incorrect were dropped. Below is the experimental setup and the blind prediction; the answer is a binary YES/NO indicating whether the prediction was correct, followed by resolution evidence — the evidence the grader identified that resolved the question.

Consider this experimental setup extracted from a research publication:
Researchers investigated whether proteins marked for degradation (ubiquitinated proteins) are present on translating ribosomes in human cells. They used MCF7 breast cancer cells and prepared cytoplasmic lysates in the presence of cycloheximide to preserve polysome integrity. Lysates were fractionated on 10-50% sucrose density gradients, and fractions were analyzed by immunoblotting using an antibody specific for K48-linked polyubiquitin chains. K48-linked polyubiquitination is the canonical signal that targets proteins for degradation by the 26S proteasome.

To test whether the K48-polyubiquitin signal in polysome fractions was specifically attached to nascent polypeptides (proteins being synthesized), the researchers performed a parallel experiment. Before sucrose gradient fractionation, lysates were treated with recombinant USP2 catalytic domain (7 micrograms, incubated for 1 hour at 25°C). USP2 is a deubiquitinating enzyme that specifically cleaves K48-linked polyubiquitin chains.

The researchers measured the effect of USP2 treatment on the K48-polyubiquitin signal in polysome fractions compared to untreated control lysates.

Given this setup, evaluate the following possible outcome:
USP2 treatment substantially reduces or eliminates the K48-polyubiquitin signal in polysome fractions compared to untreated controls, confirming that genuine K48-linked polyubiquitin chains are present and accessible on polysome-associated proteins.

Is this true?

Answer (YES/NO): YES